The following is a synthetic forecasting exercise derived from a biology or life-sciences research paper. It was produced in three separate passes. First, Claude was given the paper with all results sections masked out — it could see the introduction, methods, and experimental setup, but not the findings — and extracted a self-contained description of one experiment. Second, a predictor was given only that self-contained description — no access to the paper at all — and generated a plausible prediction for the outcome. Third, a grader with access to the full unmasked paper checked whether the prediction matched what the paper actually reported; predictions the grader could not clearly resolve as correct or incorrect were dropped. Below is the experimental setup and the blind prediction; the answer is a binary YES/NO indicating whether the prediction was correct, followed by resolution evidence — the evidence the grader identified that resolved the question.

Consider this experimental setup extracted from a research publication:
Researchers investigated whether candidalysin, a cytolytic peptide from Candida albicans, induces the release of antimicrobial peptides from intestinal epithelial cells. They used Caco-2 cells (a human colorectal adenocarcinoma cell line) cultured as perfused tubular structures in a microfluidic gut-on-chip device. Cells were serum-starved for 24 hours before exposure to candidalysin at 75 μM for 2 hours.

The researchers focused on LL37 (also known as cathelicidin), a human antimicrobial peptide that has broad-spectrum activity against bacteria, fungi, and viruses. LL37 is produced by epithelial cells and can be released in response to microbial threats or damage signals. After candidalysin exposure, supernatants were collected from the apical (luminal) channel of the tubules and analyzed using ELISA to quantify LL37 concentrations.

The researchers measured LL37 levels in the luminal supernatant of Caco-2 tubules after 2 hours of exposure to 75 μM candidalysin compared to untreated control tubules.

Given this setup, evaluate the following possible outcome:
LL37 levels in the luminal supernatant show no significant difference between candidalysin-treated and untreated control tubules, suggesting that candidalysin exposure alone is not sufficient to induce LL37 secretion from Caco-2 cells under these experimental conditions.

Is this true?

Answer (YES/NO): NO